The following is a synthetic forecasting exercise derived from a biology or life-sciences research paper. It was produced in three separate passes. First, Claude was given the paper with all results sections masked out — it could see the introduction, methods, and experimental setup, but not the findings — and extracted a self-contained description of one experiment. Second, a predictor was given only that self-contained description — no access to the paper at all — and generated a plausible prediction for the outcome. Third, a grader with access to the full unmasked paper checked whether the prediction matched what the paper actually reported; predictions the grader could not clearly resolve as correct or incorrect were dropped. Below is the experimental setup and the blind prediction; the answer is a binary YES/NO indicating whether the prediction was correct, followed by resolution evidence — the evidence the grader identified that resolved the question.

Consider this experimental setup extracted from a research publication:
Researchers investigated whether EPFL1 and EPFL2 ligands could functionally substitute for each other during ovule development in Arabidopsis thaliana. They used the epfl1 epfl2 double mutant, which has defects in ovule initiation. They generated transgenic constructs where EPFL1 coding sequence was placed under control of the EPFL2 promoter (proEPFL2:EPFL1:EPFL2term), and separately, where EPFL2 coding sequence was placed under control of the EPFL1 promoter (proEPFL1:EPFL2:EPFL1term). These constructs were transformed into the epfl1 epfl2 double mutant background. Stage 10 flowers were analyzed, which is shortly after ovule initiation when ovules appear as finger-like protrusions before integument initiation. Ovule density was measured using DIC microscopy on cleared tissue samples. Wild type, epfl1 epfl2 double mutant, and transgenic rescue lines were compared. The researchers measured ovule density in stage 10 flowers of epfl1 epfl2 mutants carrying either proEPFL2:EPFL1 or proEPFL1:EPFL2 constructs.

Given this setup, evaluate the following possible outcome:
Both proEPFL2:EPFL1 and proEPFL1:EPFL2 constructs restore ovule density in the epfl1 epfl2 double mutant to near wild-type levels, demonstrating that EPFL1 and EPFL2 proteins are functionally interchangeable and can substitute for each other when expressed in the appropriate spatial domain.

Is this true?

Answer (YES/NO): NO